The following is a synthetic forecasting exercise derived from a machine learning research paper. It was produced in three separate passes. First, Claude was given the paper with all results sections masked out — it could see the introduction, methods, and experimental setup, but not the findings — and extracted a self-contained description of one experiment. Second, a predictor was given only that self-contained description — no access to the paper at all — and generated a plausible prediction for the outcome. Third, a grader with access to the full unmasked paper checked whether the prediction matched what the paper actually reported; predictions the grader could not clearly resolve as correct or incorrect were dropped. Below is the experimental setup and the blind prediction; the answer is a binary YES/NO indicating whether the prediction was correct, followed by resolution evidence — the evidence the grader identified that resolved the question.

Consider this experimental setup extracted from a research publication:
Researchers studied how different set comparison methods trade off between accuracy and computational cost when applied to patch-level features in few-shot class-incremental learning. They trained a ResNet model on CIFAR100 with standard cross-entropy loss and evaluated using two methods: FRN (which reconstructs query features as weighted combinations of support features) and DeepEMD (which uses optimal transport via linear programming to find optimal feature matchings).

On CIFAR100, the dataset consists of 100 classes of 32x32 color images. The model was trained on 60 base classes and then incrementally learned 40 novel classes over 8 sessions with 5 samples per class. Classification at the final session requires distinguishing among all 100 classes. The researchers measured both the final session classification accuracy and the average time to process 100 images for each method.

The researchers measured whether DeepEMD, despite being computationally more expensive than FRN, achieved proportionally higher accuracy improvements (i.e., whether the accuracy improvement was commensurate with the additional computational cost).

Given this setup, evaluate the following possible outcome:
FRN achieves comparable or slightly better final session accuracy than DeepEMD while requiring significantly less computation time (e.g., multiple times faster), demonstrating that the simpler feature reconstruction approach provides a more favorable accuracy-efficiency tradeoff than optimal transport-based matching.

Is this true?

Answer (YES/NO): NO